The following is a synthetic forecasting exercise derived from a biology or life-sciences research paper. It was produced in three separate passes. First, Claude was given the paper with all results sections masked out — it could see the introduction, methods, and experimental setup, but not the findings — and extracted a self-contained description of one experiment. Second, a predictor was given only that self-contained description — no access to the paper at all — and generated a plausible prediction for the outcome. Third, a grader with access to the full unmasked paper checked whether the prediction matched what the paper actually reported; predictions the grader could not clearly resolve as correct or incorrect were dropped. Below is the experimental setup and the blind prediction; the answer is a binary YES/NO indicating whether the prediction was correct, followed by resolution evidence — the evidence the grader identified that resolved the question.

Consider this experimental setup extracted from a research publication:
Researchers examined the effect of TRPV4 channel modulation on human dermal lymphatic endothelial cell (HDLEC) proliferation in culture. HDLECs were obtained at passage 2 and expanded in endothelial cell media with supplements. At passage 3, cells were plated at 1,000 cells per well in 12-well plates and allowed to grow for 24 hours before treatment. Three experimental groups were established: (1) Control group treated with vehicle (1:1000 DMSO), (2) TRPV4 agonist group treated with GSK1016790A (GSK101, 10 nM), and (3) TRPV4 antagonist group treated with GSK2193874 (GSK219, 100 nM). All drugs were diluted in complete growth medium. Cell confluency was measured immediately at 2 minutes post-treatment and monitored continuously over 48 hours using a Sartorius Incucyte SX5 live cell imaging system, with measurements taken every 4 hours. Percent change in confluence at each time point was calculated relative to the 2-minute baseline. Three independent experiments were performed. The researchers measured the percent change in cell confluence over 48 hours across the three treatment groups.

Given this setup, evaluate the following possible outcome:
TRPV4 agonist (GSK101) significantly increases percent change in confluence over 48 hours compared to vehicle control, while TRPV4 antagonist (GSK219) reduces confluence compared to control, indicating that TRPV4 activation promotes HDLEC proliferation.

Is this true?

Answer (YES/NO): NO